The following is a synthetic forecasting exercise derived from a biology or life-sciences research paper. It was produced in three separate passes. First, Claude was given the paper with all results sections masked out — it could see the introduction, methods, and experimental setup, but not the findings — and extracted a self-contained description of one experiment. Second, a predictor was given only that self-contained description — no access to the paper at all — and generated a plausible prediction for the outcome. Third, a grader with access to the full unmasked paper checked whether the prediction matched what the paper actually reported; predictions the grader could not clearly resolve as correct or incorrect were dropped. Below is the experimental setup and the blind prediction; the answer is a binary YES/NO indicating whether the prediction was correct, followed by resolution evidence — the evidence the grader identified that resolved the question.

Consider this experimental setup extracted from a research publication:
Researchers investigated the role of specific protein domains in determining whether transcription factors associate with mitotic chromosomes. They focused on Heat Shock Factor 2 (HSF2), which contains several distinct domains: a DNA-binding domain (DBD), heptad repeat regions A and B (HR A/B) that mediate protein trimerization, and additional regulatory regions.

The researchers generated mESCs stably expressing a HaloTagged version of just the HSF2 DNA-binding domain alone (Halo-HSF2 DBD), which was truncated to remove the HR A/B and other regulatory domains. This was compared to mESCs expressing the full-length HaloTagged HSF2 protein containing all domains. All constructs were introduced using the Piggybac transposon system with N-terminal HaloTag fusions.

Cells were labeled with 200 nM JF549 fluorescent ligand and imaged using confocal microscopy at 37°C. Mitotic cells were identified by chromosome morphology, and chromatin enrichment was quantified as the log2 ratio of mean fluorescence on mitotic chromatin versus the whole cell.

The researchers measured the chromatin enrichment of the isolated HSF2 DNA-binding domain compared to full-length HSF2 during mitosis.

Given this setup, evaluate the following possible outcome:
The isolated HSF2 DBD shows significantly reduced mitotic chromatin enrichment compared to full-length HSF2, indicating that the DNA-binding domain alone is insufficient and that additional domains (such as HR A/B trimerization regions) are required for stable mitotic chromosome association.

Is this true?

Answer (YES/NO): NO